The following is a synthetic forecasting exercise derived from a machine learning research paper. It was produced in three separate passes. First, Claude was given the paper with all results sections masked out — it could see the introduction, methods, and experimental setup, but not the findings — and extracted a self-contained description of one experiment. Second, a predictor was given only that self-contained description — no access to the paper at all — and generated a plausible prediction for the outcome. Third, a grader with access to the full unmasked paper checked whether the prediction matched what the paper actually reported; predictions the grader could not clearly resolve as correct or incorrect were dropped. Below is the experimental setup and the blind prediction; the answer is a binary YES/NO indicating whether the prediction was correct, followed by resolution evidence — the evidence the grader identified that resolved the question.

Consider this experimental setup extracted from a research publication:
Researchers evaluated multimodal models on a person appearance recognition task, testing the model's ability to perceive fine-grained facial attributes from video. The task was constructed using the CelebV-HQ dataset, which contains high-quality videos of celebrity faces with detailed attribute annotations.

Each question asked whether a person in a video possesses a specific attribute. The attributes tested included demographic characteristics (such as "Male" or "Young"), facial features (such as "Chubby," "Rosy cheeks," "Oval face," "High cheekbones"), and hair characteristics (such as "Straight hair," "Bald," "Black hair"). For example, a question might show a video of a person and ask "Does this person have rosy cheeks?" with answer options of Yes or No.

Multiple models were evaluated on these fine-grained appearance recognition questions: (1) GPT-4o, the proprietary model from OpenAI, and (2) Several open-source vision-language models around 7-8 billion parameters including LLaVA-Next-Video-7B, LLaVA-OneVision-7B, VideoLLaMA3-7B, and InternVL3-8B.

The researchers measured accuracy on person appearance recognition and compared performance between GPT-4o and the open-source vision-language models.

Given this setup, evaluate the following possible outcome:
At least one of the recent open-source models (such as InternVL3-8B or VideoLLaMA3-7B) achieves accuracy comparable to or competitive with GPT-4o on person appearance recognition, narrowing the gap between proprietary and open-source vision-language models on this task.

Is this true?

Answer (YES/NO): YES